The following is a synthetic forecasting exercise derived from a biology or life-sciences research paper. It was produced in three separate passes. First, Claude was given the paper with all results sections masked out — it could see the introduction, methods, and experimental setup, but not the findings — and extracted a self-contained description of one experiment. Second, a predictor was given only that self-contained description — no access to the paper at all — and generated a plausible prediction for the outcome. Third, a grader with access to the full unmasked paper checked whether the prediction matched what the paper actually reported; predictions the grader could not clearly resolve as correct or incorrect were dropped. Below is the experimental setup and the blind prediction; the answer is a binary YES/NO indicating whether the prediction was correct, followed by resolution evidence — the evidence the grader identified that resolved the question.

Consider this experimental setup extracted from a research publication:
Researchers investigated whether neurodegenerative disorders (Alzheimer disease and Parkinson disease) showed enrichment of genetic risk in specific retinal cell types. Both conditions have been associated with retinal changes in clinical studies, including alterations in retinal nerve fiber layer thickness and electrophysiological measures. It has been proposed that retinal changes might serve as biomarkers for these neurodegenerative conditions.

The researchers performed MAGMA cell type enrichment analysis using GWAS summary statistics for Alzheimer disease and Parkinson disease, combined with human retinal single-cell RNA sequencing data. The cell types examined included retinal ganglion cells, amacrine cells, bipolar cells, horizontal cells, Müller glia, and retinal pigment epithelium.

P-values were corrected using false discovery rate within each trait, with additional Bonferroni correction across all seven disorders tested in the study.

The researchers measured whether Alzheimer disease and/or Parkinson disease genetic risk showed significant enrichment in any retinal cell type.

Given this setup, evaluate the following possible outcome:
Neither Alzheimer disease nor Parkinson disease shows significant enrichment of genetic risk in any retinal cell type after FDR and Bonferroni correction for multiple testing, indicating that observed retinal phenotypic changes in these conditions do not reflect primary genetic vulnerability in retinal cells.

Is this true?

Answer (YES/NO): YES